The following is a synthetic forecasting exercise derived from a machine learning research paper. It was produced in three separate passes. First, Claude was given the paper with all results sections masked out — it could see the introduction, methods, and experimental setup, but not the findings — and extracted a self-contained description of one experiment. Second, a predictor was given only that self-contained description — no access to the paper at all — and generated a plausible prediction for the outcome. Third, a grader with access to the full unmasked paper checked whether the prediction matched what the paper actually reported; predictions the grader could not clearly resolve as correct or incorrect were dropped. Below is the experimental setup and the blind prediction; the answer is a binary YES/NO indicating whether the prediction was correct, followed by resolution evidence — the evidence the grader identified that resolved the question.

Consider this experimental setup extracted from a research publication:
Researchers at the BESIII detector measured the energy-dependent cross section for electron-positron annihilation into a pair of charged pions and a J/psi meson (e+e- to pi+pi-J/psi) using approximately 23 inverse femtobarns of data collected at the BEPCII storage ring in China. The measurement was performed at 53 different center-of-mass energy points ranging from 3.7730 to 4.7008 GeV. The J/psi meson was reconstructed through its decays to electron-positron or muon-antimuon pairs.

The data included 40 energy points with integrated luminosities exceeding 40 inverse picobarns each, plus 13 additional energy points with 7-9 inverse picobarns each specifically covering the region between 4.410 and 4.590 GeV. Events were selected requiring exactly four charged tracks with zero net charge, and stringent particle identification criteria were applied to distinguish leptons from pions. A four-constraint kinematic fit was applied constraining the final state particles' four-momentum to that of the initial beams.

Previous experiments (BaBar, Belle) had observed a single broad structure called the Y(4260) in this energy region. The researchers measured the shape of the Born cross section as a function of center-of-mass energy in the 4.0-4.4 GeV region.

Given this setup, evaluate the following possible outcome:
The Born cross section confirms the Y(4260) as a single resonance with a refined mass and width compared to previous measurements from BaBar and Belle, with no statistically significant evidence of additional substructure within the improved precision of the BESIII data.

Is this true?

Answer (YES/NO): NO